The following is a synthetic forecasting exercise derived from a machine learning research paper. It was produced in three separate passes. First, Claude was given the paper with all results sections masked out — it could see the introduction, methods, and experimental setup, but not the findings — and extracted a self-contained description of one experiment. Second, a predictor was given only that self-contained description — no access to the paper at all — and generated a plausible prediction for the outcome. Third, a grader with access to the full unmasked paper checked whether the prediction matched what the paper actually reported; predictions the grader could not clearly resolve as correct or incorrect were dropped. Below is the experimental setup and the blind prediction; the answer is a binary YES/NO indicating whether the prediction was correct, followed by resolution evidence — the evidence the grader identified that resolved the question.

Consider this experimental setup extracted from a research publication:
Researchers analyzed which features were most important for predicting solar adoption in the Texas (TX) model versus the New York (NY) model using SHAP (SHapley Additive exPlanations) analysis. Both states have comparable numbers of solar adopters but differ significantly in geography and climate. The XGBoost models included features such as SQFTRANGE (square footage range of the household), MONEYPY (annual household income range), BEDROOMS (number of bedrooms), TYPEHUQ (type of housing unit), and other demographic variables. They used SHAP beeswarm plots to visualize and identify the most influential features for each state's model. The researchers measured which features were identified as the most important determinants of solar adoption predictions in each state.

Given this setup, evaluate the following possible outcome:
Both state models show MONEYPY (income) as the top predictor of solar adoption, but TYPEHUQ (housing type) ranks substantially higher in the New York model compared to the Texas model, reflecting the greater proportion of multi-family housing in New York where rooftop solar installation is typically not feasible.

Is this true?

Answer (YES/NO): NO